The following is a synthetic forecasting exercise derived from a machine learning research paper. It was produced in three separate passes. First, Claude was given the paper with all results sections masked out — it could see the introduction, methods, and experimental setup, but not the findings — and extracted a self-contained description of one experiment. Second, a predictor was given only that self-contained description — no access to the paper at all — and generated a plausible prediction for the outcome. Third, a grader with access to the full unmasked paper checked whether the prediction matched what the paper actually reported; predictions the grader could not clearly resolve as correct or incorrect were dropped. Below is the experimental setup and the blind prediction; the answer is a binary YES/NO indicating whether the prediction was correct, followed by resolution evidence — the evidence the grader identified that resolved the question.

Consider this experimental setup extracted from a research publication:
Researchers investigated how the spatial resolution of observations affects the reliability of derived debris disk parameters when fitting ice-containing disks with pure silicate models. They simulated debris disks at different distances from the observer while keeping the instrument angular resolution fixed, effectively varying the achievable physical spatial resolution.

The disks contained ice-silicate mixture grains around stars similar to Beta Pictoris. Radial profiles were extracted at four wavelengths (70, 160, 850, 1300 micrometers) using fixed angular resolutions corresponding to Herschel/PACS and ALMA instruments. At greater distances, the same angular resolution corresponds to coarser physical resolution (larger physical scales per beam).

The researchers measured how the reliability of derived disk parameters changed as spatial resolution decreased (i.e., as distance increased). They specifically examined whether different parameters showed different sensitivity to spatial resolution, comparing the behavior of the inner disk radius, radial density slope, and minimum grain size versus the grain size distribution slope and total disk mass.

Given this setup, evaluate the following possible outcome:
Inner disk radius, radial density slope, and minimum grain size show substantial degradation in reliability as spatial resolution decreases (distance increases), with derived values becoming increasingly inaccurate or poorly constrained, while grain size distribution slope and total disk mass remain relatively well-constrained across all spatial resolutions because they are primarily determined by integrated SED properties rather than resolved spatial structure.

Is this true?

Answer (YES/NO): YES